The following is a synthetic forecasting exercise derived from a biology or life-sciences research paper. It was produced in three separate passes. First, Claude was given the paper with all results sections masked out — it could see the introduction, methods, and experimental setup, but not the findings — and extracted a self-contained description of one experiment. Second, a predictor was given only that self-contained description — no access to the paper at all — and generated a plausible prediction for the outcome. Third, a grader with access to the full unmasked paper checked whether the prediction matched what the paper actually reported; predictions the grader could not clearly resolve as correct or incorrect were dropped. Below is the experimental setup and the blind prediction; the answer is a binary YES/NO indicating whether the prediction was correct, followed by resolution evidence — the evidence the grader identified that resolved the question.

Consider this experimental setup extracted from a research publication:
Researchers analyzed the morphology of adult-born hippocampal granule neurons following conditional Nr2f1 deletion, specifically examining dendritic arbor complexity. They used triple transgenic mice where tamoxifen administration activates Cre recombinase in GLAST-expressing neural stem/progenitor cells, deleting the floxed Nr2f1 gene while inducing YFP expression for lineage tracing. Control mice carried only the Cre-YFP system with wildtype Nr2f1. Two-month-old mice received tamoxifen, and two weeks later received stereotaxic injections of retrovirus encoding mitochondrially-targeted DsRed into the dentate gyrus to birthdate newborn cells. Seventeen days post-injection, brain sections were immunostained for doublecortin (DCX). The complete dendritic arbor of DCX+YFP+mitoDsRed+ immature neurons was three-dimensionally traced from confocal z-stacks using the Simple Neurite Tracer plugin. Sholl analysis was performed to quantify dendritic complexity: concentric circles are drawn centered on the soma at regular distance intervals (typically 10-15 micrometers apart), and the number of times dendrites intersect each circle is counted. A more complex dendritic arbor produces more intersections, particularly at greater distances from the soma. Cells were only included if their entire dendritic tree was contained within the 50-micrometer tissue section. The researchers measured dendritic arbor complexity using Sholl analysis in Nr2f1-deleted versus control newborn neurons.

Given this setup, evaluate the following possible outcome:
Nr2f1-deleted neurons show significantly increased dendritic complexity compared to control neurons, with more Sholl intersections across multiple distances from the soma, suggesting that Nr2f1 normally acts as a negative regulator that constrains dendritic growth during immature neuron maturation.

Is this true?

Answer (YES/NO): NO